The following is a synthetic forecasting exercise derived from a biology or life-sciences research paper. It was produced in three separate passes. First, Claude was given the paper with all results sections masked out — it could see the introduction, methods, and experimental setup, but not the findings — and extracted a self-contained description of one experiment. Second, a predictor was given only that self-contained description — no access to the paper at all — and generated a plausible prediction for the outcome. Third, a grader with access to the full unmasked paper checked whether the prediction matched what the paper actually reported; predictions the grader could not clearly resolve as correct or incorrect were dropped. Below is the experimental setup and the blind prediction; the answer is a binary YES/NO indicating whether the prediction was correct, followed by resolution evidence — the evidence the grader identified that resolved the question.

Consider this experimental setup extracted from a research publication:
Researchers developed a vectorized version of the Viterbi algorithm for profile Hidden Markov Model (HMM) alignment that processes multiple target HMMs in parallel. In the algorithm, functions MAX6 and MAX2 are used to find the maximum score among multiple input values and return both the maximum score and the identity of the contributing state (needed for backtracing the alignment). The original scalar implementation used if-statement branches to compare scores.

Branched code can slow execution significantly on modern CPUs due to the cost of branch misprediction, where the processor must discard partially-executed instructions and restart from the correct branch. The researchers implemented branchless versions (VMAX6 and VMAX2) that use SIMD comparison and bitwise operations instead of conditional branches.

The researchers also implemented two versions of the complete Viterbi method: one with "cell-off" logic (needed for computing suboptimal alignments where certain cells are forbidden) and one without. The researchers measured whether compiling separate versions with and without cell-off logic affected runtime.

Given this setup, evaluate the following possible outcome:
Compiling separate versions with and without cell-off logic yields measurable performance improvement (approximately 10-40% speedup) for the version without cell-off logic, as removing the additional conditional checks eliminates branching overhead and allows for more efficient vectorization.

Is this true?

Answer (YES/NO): NO